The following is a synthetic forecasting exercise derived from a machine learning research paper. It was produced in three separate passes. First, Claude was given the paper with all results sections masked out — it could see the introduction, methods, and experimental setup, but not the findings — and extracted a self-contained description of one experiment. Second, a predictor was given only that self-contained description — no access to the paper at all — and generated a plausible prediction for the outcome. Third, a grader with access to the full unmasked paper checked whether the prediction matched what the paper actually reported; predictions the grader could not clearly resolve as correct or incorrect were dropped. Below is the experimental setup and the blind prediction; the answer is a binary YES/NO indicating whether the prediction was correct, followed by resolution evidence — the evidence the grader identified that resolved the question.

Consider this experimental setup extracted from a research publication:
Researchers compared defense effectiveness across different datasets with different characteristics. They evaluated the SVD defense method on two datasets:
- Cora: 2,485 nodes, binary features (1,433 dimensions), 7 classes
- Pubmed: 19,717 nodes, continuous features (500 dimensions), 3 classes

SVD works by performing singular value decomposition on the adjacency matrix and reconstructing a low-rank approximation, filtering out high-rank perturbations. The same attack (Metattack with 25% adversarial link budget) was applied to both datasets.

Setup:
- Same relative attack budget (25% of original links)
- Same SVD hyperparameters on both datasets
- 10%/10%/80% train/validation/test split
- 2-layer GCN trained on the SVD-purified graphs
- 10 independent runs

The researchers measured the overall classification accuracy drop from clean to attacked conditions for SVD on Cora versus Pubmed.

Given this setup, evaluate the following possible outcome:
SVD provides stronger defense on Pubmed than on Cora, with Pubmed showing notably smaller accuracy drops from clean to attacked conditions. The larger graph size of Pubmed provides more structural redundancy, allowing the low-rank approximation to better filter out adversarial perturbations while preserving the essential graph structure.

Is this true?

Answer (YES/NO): YES